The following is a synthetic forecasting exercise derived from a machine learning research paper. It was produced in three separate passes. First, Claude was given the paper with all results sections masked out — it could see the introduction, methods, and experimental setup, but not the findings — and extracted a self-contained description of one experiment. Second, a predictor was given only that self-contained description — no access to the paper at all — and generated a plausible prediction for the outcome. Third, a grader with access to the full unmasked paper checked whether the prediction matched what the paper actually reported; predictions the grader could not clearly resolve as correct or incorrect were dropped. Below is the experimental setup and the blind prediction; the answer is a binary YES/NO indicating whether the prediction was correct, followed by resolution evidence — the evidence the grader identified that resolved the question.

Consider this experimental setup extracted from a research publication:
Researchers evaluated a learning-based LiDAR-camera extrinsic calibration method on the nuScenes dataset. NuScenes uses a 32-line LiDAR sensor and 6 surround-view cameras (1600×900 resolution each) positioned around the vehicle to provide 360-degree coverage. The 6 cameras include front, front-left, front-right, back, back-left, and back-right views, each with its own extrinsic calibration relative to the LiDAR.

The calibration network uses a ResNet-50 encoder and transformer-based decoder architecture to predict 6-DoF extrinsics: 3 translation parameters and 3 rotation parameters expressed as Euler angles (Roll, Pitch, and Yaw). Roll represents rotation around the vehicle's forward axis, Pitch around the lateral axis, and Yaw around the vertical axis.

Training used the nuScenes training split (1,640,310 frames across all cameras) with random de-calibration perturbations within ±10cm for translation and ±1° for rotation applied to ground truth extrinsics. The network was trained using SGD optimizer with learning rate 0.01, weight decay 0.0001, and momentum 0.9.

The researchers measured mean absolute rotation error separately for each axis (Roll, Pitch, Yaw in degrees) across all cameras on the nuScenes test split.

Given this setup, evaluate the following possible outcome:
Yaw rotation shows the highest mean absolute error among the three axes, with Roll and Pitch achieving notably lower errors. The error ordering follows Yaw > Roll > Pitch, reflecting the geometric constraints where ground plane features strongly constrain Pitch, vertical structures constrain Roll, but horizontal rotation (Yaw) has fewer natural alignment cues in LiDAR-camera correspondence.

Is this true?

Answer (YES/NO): YES